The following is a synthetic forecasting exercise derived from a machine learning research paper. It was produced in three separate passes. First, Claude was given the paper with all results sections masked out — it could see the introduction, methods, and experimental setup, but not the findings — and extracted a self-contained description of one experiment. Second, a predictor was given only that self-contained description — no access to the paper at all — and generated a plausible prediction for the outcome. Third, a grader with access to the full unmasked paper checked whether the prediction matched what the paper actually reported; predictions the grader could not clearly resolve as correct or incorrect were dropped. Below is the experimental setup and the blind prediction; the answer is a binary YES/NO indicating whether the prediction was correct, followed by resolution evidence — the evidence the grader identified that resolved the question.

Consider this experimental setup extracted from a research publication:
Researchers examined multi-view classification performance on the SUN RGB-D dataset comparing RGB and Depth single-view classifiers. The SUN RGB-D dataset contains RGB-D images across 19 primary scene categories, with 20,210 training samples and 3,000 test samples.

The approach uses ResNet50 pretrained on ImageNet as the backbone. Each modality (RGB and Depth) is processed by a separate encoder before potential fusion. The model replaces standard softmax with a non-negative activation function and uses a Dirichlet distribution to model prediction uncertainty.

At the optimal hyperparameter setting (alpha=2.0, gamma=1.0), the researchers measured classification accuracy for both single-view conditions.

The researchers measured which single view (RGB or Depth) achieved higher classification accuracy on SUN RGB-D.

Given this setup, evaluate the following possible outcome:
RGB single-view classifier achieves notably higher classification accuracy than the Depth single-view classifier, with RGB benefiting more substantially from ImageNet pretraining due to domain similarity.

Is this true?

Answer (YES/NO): NO